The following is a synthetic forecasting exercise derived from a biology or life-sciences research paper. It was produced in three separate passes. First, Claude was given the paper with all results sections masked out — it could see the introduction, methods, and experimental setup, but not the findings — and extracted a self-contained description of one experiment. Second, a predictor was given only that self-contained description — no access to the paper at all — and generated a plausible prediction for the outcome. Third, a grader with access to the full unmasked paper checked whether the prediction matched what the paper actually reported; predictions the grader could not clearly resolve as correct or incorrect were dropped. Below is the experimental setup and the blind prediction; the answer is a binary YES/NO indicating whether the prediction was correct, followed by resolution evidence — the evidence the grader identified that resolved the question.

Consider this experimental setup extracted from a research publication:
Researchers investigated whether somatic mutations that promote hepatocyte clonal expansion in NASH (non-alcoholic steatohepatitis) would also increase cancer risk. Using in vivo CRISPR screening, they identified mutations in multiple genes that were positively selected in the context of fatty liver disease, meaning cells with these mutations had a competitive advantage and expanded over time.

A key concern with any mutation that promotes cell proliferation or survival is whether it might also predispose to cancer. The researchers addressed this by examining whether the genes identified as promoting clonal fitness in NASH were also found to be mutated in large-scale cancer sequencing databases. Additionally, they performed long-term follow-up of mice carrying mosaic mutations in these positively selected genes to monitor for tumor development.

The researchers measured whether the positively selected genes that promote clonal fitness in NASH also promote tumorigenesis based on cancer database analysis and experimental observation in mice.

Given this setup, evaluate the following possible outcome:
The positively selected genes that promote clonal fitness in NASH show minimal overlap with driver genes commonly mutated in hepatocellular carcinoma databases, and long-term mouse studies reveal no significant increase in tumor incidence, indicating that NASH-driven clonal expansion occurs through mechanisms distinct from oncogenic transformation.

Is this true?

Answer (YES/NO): YES